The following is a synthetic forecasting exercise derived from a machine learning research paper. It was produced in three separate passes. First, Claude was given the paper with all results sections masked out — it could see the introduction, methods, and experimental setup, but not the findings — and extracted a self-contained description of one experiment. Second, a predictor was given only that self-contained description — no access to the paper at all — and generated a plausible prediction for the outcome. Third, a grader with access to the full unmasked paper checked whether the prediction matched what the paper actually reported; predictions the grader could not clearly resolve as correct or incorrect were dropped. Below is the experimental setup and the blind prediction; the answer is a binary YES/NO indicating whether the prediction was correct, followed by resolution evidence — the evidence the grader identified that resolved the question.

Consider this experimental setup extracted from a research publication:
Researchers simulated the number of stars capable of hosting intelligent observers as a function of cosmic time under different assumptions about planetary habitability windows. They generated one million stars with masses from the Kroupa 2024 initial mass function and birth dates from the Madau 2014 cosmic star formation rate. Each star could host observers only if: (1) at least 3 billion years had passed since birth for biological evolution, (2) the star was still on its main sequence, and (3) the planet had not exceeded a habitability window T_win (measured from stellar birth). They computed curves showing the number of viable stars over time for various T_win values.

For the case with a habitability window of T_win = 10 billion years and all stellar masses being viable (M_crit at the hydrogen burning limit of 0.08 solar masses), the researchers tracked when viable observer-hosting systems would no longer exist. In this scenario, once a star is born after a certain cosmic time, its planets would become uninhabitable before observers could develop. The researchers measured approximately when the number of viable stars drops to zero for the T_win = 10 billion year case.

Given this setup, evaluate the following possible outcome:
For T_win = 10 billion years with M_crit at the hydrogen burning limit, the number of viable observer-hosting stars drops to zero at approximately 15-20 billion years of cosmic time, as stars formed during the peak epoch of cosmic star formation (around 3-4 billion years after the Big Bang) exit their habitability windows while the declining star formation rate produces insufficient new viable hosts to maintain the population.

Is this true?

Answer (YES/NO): NO